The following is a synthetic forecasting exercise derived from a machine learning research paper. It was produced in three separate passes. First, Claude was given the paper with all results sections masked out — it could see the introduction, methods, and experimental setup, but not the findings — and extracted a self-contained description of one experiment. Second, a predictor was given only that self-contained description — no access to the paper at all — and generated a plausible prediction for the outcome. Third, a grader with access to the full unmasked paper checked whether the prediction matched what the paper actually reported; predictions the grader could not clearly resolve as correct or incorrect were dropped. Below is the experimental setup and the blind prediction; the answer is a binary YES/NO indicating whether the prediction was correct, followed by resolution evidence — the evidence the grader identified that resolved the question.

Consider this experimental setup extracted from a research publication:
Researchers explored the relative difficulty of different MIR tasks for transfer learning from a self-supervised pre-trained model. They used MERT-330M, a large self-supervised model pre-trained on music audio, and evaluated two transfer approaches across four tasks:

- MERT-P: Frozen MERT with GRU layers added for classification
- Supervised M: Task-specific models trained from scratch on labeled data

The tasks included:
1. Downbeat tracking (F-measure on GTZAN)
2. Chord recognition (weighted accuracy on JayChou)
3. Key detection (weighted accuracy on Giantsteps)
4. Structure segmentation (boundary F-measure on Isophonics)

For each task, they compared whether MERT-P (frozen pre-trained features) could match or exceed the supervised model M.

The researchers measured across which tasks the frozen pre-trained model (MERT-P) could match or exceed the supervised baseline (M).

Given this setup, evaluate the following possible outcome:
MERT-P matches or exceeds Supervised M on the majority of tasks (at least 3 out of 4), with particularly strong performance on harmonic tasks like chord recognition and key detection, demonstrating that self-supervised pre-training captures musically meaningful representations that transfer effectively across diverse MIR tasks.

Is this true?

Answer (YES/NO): NO